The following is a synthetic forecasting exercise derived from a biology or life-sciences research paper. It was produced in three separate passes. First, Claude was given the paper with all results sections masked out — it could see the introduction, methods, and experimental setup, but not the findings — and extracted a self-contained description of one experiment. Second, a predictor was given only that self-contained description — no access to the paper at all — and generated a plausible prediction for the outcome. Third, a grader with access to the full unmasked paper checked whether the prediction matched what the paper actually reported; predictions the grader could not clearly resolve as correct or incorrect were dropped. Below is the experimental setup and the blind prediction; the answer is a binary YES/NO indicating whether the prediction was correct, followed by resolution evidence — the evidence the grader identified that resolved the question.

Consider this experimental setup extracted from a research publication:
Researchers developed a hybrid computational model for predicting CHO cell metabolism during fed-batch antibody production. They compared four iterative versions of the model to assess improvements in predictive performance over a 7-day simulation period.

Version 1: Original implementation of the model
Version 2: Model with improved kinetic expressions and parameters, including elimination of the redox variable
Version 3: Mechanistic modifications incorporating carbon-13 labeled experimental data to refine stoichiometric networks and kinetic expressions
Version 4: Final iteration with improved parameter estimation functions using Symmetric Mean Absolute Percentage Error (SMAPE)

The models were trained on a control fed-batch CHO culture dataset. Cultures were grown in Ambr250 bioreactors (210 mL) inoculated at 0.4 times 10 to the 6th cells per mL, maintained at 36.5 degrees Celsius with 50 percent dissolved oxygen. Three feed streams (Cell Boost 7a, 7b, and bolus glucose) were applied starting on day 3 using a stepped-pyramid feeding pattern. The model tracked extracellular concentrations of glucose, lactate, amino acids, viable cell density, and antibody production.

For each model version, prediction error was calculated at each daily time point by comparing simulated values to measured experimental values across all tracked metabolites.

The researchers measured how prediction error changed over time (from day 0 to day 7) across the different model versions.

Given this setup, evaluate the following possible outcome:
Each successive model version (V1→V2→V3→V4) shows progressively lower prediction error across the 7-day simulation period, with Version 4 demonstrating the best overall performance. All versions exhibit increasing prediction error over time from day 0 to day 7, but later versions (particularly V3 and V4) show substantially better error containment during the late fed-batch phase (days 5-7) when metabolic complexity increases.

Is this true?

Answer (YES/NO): NO